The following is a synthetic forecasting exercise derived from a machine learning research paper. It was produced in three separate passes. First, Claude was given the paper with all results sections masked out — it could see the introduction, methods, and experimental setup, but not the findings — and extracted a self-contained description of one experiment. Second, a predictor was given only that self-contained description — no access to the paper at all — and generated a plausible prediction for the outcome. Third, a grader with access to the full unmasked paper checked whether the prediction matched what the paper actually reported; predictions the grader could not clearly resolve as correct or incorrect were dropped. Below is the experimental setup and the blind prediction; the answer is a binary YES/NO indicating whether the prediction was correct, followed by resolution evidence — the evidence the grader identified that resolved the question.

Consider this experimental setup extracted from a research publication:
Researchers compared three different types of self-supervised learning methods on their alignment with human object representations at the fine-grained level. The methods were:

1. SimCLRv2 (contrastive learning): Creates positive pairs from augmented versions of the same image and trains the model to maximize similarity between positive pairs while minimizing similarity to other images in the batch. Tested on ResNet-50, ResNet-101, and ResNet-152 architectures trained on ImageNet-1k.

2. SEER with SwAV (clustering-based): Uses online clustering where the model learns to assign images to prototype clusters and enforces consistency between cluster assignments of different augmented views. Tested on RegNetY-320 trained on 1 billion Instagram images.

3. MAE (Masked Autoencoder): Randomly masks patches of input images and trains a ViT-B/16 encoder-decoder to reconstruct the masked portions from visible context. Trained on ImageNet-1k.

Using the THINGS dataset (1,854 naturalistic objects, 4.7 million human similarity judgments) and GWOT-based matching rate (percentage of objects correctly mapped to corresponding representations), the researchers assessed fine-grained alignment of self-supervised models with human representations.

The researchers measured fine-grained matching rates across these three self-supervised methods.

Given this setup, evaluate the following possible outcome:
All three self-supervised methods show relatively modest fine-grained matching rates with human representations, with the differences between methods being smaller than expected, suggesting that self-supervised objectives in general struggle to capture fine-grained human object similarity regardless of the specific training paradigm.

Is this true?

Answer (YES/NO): NO